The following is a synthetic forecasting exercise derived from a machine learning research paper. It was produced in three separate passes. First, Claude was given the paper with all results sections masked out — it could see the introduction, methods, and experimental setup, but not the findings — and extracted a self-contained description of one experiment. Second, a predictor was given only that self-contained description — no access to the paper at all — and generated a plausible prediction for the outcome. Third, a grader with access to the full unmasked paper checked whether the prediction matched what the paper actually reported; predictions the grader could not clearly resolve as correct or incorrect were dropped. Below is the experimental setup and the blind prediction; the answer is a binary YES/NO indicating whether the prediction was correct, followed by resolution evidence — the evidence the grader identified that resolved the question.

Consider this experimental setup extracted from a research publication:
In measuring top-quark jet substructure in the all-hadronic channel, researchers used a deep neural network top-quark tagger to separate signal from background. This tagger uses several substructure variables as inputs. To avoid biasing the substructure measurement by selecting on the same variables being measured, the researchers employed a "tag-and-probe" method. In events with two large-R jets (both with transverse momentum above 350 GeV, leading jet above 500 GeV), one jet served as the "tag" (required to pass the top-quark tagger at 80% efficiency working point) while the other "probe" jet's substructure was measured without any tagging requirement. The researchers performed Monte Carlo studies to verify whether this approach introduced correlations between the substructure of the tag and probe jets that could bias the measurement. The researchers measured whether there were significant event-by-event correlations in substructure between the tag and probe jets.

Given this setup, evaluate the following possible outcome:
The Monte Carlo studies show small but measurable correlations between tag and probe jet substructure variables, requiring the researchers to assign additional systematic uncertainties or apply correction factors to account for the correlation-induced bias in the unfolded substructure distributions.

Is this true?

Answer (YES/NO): NO